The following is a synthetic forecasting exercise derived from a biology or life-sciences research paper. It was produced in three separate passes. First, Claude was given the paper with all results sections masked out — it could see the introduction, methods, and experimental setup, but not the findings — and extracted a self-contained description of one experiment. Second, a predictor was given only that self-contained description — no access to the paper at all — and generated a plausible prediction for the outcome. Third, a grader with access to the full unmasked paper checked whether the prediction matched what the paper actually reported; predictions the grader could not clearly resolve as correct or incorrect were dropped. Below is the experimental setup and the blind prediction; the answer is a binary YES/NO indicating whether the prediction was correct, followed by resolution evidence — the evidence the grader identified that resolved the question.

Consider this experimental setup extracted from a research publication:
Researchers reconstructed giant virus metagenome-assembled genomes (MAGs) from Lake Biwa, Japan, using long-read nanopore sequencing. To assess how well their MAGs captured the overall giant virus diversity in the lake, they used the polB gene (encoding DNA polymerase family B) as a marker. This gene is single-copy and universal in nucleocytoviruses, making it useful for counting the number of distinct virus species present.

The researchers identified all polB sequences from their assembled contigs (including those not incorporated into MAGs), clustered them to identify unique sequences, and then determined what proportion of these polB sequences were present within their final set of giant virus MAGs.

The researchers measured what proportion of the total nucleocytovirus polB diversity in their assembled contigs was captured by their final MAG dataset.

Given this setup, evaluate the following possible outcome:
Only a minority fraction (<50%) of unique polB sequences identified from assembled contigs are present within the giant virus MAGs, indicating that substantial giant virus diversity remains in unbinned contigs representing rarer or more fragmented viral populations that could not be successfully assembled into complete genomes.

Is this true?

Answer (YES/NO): NO